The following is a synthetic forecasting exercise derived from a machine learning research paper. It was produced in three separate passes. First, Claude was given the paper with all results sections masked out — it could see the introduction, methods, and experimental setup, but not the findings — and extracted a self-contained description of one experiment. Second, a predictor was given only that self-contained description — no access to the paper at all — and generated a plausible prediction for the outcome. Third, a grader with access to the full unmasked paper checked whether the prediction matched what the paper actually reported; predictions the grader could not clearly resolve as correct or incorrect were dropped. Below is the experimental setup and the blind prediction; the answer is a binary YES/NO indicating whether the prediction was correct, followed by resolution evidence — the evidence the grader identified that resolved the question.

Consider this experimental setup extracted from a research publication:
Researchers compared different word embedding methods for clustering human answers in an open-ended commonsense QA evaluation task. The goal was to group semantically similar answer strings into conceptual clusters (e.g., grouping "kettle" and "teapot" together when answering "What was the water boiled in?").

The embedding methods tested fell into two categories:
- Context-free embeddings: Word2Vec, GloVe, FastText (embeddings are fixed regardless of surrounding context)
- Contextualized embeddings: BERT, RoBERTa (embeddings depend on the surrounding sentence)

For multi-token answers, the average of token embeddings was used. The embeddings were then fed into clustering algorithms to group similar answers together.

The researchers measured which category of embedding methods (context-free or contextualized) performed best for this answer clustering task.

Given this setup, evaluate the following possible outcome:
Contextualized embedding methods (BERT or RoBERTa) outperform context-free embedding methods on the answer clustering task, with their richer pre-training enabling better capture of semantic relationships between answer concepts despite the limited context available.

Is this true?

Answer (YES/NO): NO